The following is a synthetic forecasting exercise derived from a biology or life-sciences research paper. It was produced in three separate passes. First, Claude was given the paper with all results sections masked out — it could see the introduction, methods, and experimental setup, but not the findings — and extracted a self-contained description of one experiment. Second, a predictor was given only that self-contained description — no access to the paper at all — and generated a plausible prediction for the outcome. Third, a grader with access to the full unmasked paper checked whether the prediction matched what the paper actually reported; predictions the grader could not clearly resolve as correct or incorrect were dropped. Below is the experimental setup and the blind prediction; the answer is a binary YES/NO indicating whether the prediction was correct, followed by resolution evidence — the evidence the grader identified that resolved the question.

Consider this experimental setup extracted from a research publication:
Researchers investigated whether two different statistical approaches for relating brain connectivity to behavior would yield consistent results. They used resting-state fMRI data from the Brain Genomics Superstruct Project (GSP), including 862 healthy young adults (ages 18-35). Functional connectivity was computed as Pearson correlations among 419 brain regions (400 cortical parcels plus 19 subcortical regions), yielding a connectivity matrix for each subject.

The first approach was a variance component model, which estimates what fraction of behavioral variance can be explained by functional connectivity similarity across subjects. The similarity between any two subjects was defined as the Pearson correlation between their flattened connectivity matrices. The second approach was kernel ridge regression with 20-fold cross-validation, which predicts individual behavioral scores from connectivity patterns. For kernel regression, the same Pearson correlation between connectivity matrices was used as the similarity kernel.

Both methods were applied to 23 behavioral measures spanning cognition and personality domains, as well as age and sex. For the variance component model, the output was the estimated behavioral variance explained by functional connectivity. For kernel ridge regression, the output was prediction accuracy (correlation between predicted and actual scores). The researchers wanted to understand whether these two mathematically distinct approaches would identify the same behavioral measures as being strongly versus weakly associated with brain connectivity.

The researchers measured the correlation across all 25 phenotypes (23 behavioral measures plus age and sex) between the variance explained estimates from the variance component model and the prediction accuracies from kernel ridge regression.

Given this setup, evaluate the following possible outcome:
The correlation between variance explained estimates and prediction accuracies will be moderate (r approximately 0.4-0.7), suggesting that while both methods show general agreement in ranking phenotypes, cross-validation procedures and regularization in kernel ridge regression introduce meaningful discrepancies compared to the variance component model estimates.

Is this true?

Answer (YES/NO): NO